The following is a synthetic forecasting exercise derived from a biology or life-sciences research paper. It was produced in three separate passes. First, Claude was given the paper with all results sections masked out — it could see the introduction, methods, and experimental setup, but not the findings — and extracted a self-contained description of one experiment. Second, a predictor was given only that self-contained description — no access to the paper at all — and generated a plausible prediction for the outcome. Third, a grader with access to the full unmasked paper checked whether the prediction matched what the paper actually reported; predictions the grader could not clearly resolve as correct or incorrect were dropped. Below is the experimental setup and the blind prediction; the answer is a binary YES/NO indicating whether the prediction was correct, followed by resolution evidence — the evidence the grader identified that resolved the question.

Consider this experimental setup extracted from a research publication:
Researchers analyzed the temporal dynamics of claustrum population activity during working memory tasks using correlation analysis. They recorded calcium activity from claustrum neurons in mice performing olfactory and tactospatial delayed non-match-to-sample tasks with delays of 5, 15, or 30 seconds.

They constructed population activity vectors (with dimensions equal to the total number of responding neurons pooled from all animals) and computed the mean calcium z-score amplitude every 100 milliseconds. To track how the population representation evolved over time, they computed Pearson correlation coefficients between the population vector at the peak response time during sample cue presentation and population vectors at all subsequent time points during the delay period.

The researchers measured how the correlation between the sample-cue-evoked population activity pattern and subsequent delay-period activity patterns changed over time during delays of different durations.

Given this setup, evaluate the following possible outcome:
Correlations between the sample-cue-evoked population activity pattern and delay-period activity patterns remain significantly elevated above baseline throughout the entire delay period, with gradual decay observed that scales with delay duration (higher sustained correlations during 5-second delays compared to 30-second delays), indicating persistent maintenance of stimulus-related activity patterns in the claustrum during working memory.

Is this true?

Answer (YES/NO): NO